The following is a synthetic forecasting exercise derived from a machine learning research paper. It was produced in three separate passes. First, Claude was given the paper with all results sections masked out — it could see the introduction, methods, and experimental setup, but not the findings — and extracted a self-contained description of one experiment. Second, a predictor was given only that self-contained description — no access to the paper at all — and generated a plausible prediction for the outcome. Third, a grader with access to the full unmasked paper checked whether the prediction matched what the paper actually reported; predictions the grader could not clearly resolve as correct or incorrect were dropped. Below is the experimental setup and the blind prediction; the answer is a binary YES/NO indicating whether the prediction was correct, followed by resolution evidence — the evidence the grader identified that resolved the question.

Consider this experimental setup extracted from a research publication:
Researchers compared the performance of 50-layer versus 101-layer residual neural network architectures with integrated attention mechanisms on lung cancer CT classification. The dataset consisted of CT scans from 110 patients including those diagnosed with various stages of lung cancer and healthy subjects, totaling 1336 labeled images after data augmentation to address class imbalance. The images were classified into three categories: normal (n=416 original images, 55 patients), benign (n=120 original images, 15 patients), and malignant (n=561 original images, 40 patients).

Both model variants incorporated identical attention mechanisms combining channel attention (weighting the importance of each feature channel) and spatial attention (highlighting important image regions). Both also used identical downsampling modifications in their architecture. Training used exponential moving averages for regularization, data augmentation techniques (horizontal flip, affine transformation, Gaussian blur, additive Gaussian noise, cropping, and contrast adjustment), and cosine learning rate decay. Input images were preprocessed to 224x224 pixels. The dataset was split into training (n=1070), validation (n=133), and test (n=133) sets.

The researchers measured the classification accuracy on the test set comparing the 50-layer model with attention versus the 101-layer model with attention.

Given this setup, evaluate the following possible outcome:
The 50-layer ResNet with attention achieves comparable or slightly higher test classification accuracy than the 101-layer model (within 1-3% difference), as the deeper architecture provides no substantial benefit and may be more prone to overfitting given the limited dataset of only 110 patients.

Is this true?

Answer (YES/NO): YES